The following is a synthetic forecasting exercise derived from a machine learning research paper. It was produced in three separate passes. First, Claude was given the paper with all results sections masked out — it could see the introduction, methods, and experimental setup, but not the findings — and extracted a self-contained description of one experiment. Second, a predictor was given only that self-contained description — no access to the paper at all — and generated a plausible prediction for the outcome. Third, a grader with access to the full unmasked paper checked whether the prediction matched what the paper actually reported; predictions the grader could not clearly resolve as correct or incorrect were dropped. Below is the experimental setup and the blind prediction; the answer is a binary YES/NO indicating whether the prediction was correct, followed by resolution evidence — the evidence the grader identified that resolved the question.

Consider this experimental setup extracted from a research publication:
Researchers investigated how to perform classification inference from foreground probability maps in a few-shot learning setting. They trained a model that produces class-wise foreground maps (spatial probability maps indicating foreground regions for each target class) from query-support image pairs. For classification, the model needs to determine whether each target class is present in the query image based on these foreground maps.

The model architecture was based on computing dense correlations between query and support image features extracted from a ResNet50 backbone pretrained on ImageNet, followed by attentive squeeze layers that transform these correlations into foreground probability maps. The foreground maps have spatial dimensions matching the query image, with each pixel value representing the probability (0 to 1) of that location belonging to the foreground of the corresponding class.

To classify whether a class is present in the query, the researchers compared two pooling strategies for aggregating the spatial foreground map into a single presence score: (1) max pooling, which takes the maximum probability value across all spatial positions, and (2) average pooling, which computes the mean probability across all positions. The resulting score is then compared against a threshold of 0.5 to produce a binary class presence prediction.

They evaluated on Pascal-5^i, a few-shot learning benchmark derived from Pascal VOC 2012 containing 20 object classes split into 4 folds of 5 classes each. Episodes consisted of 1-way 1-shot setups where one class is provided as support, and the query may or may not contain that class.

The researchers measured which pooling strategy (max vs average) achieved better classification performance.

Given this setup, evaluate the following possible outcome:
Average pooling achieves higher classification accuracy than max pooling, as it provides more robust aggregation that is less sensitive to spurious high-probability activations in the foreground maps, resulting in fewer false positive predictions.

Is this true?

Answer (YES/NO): NO